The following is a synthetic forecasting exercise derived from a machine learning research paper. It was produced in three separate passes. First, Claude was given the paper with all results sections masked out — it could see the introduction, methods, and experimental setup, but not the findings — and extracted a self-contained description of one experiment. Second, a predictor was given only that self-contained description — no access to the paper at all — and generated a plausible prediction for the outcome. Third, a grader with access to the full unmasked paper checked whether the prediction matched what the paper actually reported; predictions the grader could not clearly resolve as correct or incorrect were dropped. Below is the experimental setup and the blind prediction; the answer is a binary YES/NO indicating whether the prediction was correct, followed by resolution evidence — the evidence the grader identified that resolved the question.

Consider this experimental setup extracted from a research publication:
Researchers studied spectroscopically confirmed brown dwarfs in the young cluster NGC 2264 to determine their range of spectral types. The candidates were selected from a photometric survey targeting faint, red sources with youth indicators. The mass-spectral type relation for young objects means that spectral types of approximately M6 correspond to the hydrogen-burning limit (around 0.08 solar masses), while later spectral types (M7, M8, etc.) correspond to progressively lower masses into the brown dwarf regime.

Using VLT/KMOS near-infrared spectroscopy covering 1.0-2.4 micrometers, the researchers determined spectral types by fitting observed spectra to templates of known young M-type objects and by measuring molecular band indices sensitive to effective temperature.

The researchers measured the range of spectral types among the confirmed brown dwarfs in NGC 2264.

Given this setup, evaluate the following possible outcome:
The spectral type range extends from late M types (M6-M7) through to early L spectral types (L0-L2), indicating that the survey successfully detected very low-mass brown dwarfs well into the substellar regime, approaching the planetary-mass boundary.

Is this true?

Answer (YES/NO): NO